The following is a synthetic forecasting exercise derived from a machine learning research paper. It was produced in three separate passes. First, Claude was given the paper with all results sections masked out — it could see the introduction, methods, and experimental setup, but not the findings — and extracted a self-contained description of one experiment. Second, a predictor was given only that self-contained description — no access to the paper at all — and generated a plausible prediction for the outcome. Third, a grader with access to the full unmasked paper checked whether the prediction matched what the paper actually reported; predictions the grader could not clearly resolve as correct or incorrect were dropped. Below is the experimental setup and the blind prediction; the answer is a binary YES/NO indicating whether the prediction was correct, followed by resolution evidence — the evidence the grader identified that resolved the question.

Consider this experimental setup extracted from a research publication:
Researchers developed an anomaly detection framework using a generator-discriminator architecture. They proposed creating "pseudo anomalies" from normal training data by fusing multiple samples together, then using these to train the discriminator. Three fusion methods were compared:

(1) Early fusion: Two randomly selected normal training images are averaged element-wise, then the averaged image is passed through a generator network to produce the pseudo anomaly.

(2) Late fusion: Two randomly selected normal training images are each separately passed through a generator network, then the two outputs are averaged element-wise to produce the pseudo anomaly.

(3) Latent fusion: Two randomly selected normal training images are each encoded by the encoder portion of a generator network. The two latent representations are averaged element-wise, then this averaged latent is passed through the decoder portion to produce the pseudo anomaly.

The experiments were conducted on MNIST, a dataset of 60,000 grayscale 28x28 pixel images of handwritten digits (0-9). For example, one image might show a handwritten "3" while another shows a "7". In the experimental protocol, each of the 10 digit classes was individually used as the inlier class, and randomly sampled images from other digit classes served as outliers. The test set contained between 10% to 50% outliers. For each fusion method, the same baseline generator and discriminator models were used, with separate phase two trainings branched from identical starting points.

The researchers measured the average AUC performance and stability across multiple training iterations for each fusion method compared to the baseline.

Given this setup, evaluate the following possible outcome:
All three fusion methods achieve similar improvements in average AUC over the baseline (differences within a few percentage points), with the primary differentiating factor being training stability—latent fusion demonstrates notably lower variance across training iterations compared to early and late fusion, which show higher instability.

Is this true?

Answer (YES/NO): NO